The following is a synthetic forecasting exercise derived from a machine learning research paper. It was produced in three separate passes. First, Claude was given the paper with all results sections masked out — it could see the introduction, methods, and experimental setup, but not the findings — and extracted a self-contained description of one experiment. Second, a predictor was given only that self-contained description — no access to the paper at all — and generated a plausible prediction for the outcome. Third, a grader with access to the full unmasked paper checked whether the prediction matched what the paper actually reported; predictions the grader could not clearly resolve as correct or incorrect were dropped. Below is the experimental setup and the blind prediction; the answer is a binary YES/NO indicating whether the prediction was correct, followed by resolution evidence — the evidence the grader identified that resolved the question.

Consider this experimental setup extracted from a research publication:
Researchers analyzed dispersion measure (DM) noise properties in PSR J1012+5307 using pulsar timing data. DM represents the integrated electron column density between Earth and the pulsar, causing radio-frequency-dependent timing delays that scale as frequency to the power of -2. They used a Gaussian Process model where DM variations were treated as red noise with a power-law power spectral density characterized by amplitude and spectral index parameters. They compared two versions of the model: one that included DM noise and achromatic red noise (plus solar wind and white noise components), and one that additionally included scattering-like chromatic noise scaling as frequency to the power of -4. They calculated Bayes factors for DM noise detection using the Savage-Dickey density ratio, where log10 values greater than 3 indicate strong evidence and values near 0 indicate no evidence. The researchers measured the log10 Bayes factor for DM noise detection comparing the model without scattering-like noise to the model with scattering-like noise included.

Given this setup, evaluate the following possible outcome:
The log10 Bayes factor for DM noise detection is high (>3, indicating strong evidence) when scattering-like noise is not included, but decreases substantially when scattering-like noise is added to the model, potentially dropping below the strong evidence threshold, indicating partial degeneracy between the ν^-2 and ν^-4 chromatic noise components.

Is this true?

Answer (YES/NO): YES